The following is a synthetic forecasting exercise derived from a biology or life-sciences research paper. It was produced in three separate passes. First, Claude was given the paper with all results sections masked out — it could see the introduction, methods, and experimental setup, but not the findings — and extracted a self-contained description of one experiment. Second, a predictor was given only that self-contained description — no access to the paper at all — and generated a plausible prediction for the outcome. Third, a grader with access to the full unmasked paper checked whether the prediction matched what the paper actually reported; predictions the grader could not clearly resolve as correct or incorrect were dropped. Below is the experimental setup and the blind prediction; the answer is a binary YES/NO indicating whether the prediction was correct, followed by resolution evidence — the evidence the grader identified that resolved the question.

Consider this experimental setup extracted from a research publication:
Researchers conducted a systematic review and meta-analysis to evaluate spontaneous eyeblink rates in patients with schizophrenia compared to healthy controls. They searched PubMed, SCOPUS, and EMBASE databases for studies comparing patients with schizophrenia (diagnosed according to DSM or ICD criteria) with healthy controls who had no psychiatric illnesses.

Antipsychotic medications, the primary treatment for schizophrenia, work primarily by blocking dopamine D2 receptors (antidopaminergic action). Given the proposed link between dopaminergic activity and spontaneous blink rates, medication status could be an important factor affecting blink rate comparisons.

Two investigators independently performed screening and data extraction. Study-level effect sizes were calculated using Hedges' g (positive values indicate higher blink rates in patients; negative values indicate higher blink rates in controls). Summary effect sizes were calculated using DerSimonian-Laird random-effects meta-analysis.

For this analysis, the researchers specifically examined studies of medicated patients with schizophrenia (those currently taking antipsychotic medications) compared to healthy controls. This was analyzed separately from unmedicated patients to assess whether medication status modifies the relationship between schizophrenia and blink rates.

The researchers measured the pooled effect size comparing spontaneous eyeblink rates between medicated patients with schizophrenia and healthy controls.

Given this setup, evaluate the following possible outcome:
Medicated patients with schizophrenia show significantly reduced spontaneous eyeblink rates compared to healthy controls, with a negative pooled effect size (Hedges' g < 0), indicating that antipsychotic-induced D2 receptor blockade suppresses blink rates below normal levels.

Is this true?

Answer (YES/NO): NO